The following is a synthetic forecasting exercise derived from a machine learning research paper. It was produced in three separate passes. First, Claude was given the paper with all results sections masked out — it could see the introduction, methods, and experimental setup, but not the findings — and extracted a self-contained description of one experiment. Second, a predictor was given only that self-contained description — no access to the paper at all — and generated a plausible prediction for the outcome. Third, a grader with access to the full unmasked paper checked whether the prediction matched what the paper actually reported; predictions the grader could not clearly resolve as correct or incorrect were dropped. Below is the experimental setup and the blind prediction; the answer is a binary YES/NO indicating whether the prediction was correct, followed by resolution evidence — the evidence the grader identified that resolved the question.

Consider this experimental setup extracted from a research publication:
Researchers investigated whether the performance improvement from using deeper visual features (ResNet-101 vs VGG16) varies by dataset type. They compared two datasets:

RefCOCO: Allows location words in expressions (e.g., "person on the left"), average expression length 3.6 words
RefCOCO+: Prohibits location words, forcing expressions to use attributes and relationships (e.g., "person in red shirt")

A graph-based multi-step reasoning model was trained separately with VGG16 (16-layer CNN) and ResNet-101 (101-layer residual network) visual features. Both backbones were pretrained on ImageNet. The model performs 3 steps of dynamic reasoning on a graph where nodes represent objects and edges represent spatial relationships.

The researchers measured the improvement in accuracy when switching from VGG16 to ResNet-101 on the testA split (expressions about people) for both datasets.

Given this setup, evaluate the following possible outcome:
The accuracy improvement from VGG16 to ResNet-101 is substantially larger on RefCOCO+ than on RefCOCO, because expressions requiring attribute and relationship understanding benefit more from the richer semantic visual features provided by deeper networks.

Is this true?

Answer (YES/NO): YES